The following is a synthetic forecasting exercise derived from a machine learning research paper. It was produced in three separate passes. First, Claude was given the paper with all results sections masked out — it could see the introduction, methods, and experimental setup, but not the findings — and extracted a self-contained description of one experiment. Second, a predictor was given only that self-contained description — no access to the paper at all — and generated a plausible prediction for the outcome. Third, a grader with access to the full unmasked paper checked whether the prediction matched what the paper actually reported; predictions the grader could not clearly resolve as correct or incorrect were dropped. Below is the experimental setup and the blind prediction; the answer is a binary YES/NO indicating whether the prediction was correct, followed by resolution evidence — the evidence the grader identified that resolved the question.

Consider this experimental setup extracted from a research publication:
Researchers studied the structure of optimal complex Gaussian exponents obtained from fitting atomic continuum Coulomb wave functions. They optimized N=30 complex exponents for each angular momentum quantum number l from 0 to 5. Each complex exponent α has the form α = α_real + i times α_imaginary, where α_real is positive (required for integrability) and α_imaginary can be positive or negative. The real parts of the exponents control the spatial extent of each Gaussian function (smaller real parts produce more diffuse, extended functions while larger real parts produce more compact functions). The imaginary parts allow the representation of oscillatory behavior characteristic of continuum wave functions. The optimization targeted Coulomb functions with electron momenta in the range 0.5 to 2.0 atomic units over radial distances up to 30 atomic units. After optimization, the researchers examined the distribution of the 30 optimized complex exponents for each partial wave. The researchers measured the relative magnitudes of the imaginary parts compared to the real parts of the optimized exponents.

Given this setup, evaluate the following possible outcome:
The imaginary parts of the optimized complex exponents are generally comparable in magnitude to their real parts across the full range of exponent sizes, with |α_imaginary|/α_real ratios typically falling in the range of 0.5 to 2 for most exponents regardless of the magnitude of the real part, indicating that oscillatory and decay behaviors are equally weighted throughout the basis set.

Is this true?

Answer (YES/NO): NO